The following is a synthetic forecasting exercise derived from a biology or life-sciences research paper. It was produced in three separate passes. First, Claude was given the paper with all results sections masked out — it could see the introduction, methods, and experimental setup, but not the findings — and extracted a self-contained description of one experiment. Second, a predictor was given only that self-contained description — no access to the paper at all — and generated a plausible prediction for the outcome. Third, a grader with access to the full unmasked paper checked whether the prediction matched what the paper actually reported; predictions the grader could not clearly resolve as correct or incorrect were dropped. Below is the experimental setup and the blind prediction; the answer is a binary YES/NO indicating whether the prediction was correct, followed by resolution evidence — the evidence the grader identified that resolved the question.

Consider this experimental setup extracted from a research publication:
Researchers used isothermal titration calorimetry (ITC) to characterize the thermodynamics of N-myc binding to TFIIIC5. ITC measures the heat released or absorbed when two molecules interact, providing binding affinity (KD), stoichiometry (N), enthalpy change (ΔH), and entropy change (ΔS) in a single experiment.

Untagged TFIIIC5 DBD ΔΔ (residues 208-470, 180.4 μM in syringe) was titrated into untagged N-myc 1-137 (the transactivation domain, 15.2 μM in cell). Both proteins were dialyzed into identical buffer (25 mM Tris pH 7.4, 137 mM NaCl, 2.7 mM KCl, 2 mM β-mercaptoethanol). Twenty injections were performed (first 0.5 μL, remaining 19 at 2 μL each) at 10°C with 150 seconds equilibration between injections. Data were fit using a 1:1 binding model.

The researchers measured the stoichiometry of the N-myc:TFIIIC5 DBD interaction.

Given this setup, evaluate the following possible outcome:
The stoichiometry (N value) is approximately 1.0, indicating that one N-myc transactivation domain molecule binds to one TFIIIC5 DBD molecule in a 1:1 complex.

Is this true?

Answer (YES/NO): YES